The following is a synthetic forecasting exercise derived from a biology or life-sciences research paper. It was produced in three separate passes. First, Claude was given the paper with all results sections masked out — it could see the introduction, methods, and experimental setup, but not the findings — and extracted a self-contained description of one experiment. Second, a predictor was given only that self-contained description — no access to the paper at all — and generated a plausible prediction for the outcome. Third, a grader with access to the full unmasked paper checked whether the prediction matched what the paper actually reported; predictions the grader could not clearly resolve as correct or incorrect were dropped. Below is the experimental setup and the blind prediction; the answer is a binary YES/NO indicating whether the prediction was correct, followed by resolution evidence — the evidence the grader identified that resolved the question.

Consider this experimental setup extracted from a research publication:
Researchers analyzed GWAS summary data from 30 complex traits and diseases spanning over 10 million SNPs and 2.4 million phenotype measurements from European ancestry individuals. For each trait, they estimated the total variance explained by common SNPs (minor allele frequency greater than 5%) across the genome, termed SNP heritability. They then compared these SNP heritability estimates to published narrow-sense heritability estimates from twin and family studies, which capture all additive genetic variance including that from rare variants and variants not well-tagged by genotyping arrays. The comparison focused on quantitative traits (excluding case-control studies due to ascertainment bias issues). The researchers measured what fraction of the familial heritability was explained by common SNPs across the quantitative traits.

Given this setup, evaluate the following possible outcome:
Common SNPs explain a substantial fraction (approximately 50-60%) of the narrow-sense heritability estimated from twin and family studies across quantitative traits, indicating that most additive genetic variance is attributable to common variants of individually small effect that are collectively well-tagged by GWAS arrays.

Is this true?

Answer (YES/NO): NO